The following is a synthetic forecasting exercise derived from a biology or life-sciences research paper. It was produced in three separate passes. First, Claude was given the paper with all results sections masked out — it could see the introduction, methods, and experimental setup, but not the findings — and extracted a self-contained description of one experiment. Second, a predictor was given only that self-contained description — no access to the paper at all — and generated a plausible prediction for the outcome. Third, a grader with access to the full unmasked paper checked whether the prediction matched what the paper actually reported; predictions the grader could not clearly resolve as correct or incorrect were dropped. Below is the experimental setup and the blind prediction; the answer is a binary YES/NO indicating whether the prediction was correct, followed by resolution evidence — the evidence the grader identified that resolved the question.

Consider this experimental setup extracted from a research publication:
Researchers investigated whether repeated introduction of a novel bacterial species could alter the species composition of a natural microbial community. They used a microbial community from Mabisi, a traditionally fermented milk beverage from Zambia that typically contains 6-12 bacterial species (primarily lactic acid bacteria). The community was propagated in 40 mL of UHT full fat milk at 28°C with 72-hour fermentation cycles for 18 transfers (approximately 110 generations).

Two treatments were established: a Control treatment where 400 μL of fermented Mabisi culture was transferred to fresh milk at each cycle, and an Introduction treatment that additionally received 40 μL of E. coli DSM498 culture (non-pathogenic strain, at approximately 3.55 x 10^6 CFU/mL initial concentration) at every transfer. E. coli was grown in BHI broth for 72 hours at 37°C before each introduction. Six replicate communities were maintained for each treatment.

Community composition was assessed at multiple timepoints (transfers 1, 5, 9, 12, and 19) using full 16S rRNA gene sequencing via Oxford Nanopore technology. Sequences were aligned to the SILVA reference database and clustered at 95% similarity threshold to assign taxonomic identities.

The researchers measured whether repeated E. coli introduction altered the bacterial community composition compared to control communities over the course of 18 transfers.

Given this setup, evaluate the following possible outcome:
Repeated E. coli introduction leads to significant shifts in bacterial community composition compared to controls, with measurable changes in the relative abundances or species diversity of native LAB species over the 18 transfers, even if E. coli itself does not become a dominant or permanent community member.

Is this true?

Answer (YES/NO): NO